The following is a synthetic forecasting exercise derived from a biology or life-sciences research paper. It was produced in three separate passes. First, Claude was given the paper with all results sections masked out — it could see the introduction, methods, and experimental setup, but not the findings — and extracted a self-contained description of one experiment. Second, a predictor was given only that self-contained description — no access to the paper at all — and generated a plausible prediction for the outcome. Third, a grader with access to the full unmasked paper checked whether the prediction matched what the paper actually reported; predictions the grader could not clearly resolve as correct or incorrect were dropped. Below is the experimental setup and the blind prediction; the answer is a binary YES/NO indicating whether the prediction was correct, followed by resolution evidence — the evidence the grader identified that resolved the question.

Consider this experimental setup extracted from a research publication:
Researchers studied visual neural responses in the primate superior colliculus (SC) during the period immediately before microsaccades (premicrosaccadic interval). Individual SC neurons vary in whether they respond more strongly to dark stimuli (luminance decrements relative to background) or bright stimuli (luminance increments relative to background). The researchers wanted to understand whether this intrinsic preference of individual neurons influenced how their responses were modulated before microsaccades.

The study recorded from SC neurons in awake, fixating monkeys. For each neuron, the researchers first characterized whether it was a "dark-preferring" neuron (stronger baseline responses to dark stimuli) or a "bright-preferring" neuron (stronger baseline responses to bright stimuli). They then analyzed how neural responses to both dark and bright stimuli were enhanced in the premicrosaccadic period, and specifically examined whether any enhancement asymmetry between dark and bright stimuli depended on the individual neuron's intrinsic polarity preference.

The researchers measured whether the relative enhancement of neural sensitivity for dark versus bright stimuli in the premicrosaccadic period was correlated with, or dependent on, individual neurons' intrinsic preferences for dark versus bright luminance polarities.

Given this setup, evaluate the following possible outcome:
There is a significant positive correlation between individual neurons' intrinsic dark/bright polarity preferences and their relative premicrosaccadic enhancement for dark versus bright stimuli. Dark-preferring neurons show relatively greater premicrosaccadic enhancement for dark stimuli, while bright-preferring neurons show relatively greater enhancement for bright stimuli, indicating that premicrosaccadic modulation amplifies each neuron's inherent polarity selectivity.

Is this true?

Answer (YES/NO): NO